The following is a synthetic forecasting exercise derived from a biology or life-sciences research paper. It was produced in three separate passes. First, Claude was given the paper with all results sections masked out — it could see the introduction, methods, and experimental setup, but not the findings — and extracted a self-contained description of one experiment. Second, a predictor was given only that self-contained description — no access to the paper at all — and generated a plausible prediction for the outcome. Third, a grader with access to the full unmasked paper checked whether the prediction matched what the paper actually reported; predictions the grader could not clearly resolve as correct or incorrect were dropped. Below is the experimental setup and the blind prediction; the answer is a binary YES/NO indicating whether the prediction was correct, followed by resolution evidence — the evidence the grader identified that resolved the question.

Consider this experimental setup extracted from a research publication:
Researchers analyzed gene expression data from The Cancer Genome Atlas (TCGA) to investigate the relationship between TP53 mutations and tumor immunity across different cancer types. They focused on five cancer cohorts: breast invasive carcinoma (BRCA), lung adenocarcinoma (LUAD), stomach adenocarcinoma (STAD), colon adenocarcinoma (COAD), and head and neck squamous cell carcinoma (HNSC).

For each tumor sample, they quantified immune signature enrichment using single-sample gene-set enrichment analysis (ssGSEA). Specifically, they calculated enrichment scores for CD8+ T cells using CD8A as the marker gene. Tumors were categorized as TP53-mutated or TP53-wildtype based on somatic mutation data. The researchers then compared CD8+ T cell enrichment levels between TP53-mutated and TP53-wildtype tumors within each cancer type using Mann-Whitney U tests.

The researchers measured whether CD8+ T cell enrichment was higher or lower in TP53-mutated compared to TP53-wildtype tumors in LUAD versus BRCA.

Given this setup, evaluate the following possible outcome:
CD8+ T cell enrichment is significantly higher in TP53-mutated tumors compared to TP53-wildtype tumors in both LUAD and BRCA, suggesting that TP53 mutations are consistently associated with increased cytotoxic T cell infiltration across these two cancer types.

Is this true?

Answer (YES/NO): YES